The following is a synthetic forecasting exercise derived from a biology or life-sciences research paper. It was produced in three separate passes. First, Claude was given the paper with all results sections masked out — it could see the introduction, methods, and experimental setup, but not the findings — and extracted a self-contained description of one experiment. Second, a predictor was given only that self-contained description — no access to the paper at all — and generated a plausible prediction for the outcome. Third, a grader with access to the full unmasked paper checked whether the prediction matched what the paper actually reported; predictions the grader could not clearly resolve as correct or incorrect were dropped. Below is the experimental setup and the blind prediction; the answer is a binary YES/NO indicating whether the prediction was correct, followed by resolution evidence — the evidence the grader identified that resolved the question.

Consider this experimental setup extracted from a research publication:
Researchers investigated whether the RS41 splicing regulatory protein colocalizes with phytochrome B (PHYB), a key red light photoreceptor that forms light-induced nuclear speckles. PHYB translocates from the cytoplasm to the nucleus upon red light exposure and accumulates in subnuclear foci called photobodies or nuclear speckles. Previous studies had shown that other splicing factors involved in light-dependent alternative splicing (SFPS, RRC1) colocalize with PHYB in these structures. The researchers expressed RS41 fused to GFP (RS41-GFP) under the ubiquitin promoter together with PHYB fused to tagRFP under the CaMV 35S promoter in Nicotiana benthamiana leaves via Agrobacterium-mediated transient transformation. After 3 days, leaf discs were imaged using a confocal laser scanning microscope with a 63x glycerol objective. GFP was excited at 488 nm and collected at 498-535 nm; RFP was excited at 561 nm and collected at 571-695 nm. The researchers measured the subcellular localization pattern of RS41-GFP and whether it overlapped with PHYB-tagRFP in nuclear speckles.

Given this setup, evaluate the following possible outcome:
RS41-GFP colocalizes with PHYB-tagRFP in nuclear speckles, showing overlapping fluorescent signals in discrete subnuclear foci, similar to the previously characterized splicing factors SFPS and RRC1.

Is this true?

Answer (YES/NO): NO